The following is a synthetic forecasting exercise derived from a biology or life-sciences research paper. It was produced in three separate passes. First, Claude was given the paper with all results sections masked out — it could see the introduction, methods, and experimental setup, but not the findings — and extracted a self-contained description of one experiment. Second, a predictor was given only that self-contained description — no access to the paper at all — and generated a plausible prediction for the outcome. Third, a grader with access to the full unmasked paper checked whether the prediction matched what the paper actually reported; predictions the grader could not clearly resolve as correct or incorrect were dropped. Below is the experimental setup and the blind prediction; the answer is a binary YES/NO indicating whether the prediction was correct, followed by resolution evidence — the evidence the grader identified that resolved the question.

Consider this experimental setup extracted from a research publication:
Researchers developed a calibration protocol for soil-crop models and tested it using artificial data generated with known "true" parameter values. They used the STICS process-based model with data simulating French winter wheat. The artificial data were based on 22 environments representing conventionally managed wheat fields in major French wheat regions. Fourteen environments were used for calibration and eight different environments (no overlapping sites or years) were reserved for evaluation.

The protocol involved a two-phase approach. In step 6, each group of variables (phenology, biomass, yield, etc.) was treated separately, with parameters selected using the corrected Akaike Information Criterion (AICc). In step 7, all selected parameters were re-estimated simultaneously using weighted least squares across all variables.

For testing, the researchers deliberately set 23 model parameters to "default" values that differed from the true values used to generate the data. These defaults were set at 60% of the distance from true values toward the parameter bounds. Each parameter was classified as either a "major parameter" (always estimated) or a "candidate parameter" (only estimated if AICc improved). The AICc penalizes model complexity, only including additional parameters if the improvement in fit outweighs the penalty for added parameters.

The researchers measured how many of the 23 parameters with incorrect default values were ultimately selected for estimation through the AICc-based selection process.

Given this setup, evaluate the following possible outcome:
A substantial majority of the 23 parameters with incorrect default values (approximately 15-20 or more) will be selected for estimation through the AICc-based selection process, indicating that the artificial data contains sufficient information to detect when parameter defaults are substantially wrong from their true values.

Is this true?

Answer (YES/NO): NO